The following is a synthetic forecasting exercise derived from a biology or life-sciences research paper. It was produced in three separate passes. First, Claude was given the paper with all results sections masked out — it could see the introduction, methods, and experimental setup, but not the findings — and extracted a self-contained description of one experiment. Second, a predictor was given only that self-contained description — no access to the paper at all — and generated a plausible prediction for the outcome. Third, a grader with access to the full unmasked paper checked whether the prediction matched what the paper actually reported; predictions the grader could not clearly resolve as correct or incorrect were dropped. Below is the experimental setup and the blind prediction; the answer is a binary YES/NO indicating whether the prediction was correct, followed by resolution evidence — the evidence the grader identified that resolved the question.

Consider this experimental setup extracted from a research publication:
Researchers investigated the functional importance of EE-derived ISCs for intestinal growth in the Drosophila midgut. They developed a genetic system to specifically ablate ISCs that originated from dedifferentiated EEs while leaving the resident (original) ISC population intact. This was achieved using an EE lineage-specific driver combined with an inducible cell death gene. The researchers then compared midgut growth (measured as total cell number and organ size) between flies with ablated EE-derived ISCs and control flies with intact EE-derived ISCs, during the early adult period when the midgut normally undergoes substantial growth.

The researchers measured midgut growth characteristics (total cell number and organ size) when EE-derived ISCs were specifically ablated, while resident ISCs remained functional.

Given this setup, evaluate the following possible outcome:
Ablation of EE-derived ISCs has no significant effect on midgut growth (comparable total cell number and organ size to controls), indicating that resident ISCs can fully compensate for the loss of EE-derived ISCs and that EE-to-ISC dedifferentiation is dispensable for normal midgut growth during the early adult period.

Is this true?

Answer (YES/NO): NO